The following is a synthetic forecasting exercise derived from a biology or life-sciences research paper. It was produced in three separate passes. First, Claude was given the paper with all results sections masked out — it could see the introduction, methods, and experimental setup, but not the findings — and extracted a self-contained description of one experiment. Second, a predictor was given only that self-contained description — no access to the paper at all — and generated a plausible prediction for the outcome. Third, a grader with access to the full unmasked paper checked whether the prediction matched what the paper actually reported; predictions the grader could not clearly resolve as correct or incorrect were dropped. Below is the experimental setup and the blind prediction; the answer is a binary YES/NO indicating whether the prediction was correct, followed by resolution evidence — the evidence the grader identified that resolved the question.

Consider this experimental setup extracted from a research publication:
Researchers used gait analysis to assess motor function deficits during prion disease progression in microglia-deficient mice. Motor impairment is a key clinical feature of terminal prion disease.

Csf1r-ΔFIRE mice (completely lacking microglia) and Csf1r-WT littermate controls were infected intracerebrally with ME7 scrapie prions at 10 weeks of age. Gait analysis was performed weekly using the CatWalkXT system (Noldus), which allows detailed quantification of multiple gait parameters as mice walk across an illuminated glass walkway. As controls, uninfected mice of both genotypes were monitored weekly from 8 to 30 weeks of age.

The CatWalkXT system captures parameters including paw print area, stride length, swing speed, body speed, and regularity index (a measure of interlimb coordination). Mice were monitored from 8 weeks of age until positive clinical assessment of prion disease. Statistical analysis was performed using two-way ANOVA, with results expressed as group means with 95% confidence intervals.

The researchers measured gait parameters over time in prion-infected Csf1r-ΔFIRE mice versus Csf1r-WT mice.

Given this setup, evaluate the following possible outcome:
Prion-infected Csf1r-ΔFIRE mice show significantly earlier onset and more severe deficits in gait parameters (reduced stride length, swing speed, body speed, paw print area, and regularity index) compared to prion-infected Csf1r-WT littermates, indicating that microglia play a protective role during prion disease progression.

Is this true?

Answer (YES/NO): NO